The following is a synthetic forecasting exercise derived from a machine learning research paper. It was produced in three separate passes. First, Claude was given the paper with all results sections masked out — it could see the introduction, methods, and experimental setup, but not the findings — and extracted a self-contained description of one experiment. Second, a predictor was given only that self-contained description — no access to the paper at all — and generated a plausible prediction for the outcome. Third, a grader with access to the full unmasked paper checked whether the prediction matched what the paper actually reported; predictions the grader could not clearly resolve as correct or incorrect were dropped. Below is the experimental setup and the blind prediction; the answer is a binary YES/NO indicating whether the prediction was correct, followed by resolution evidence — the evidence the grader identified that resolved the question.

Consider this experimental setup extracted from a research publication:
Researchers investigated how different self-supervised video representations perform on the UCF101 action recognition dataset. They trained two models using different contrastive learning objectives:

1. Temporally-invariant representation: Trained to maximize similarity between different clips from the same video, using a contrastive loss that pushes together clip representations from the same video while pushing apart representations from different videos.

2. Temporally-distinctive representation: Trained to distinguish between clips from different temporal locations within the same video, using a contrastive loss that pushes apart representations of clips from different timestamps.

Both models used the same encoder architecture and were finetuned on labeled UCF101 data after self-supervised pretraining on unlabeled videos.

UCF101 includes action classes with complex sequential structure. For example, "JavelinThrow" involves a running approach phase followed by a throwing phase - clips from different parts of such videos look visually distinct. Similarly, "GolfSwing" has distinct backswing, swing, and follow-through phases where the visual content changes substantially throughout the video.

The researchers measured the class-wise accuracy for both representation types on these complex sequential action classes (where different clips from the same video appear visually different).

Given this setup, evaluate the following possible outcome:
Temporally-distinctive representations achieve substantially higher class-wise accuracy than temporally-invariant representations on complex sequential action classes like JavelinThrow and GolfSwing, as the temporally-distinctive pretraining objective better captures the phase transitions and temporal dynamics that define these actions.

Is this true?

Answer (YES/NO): YES